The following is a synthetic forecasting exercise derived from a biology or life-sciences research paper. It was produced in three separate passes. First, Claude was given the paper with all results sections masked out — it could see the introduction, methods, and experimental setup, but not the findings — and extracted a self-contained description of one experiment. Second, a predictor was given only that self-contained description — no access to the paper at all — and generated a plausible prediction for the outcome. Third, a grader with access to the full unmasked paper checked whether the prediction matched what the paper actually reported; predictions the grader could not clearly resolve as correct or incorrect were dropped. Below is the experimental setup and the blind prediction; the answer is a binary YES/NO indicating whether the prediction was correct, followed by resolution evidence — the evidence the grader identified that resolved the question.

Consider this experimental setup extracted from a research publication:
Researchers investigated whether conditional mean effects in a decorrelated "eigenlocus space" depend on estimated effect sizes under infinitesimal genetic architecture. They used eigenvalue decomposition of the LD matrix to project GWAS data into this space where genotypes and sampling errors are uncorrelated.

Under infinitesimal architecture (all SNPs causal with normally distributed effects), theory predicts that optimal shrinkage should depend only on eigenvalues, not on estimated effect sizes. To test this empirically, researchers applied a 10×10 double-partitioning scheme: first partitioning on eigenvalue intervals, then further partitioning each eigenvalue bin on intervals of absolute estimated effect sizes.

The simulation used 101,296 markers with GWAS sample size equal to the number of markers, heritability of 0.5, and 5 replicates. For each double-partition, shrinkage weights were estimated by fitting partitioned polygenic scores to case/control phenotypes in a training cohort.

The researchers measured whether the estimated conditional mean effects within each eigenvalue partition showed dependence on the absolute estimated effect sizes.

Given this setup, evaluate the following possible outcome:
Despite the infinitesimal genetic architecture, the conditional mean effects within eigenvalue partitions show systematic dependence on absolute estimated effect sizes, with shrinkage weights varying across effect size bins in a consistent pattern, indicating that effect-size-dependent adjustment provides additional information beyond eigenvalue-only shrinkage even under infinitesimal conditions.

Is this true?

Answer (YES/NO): NO